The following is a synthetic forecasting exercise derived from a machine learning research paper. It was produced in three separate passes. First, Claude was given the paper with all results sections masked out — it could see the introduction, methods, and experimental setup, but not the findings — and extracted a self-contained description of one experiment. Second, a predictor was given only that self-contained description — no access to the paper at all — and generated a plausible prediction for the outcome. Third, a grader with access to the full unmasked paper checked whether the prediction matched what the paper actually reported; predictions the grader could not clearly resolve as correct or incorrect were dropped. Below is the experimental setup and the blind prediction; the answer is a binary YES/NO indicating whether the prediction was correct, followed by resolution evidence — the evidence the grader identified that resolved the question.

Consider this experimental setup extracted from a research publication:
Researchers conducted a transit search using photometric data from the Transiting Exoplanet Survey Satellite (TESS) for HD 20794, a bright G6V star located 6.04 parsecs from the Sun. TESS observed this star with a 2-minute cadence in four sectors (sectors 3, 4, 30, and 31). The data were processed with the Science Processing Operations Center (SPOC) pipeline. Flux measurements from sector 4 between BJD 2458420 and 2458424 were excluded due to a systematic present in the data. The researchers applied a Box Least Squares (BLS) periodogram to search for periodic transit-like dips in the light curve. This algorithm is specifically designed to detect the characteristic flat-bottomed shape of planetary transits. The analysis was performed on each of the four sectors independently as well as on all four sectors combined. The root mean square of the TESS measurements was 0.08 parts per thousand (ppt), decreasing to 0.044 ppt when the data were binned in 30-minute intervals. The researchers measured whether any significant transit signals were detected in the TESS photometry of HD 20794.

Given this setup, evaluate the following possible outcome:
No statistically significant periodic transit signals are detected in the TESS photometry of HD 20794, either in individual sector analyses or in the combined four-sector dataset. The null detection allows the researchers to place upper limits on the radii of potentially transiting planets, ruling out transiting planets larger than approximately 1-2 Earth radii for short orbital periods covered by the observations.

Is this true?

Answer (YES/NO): NO